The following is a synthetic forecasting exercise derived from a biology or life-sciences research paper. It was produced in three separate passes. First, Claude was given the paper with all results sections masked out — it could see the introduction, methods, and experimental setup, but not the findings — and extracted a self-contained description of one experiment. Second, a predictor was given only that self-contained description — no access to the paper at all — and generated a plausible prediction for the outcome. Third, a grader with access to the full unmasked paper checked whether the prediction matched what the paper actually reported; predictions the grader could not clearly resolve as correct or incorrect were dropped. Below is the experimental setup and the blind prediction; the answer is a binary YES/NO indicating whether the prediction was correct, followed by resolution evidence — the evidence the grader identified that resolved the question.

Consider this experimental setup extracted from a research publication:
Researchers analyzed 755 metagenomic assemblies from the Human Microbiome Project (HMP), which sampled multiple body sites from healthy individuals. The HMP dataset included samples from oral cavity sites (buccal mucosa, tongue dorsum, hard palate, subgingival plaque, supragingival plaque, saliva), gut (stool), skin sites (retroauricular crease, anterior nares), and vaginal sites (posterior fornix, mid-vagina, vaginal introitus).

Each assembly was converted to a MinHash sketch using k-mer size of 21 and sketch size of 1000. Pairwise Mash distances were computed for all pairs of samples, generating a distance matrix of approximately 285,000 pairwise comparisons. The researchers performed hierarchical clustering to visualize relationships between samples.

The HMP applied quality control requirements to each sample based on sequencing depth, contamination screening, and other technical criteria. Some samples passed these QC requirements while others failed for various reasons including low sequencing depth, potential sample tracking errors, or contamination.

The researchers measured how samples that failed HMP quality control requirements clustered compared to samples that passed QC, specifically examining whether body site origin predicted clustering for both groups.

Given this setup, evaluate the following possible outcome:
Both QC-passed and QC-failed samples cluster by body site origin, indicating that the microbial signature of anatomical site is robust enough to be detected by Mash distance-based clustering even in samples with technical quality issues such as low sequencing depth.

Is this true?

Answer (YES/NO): NO